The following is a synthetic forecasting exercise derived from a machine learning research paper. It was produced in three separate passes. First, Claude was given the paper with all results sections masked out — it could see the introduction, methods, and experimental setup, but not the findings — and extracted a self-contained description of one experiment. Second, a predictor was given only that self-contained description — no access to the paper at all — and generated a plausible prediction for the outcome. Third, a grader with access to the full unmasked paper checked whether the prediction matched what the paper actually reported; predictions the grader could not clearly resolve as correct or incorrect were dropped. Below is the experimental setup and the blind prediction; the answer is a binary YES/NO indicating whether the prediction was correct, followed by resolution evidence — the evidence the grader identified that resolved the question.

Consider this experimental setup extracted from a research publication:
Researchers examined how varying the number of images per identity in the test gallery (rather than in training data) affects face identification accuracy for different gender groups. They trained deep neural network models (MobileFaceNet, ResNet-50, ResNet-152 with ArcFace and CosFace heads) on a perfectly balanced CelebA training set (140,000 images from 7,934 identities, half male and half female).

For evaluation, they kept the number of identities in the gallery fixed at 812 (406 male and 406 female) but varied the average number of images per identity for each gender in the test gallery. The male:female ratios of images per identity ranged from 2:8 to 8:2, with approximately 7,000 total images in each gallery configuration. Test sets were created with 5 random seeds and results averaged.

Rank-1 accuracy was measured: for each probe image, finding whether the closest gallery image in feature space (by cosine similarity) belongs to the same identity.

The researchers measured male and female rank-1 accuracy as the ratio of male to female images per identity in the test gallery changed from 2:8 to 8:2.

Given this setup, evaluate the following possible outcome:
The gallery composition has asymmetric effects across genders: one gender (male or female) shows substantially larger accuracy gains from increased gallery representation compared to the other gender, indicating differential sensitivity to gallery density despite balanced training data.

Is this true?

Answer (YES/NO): NO